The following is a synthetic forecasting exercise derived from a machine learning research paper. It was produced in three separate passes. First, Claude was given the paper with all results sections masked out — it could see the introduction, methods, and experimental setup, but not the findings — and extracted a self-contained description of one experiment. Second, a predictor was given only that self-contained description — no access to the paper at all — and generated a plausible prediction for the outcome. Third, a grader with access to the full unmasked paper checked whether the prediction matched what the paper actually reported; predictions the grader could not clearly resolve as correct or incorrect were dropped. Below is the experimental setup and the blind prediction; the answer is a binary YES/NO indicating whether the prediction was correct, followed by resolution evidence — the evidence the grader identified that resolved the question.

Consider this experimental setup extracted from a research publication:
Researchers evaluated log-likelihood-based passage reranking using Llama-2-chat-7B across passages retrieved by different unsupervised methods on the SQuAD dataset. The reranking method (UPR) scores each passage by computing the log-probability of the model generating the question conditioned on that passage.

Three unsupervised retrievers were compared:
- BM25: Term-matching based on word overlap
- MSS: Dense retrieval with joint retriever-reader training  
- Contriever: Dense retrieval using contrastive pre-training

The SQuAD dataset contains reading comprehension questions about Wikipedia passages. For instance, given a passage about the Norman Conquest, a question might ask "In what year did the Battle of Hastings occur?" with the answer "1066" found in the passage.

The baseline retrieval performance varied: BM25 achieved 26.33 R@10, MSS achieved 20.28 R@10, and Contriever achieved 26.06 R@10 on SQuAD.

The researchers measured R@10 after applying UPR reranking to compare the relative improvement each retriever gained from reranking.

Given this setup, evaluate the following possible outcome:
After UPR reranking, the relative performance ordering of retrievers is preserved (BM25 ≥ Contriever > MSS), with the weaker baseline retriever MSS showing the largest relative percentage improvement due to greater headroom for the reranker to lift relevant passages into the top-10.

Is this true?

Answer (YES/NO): YES